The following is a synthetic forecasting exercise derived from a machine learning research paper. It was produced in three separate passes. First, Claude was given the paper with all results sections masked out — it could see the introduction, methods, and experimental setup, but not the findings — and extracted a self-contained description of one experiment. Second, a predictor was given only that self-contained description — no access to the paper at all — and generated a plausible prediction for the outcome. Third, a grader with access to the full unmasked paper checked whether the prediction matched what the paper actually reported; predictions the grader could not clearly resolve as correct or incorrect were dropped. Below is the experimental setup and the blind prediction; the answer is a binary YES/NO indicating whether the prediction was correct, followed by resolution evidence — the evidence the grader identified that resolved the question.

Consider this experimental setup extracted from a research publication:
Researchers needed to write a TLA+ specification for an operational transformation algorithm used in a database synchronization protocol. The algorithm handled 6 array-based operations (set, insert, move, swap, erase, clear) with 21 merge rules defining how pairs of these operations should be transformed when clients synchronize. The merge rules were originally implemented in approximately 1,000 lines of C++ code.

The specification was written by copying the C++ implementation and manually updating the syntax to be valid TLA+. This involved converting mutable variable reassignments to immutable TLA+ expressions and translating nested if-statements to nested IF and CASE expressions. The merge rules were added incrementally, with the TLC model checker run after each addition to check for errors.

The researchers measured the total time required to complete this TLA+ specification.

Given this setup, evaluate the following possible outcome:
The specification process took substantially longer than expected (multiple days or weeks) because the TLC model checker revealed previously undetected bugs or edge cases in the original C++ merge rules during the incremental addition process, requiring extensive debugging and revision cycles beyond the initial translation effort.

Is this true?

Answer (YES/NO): NO